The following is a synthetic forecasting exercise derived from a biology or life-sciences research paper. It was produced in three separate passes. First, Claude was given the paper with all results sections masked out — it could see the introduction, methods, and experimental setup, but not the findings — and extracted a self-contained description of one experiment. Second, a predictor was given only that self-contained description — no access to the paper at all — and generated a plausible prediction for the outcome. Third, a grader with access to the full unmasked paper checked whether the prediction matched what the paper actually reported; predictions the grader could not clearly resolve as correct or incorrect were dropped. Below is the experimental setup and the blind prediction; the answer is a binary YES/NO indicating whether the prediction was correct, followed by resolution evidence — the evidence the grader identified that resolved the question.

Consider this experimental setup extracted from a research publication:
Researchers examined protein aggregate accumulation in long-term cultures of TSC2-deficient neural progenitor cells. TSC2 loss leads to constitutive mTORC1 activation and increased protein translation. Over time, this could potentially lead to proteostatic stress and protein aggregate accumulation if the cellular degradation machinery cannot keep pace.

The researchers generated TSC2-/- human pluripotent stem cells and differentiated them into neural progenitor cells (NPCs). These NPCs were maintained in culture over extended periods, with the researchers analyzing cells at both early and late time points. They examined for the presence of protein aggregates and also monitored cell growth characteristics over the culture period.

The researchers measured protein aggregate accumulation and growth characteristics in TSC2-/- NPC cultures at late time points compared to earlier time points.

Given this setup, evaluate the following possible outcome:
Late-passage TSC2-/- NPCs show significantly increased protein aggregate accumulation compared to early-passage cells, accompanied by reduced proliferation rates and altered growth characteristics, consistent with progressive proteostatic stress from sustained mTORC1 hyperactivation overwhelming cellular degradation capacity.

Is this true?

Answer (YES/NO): YES